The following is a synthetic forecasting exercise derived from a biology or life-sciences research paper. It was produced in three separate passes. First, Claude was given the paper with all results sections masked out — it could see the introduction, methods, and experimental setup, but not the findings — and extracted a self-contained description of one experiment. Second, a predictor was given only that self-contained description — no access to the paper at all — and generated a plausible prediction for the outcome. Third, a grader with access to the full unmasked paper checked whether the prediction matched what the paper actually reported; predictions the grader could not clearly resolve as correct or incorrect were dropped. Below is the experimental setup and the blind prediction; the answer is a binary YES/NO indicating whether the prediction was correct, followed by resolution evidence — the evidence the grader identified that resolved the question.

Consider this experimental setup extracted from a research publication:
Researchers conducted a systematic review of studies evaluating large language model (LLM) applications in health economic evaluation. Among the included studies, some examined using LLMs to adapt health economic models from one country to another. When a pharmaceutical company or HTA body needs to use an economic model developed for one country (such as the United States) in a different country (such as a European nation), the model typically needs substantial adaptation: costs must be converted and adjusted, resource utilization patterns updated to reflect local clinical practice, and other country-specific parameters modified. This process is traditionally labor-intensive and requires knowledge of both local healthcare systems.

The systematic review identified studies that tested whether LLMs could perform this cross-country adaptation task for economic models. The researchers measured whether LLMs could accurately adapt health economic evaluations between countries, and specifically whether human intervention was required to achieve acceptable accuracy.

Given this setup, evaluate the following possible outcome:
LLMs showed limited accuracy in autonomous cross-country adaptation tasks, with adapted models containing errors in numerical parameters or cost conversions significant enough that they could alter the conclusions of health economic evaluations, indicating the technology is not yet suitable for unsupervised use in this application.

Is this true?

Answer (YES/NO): NO